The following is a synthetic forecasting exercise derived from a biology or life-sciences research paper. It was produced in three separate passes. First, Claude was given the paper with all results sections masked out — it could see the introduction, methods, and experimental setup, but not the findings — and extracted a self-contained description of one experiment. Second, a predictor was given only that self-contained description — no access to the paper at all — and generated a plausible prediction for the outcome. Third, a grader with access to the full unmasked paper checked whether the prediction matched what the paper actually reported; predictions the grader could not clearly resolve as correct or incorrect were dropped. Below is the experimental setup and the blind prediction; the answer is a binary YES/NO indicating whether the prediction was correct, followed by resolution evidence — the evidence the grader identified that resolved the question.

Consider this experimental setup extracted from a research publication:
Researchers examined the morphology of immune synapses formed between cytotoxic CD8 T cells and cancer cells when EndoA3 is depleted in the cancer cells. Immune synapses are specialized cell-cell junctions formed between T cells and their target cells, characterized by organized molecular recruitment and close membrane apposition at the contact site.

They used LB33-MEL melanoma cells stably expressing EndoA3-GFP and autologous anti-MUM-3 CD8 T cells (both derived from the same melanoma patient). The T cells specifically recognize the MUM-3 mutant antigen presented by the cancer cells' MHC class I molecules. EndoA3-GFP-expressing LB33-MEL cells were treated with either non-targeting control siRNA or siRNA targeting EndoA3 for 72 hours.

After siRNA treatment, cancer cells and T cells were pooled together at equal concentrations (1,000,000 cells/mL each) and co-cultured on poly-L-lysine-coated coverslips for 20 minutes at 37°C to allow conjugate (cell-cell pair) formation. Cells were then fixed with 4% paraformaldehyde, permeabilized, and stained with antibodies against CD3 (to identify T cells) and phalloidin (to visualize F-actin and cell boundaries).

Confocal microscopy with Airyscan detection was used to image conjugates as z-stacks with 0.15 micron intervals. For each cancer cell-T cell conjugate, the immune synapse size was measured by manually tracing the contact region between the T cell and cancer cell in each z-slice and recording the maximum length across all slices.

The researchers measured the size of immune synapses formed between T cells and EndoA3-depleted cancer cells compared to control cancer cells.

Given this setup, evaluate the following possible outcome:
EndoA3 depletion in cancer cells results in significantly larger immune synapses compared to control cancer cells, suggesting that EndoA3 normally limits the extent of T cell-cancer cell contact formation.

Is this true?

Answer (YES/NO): NO